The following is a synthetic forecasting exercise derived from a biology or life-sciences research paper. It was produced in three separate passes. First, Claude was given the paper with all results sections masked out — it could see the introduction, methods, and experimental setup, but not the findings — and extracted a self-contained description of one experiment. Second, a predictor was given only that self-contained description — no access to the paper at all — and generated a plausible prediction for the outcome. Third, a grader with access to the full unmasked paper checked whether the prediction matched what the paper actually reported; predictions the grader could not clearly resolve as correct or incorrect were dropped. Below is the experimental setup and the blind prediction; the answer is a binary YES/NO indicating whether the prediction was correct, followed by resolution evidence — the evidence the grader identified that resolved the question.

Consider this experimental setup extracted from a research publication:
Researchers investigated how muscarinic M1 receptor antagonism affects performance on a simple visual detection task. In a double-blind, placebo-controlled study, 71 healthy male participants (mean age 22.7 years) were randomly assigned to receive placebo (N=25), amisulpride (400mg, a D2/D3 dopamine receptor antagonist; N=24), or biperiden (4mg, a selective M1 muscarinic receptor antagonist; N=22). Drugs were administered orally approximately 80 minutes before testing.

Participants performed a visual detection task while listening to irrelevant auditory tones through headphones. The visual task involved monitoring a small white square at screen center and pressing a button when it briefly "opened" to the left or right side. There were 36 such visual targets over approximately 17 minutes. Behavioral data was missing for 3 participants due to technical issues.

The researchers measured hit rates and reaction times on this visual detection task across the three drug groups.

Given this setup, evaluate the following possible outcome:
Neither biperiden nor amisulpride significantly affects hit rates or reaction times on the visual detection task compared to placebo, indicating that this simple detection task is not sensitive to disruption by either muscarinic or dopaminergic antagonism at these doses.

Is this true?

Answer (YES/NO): YES